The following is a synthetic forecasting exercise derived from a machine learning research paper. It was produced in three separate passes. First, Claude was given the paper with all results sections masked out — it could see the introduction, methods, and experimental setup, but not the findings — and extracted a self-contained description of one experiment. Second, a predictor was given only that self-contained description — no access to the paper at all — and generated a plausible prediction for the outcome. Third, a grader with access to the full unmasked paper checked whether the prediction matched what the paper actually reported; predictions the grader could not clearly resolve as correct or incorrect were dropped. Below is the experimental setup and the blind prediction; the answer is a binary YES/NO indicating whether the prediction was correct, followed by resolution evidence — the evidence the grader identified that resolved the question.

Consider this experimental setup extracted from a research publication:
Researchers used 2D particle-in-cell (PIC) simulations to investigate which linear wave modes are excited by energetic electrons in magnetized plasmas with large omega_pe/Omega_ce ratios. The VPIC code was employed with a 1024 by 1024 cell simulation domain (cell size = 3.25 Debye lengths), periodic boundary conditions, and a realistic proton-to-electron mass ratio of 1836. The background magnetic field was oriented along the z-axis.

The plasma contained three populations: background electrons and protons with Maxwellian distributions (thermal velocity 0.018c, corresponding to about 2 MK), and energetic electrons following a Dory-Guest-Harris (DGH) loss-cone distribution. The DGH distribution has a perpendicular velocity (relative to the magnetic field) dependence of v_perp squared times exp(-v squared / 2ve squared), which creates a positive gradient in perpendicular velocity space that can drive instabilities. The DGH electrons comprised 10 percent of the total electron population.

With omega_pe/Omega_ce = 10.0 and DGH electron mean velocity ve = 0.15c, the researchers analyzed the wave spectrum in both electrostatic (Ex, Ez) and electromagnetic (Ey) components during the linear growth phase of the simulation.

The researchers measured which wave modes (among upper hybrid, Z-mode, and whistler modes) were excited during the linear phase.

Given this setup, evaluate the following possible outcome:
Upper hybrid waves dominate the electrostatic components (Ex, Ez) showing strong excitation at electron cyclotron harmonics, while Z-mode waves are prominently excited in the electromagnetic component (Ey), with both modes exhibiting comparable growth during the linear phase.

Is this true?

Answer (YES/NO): YES